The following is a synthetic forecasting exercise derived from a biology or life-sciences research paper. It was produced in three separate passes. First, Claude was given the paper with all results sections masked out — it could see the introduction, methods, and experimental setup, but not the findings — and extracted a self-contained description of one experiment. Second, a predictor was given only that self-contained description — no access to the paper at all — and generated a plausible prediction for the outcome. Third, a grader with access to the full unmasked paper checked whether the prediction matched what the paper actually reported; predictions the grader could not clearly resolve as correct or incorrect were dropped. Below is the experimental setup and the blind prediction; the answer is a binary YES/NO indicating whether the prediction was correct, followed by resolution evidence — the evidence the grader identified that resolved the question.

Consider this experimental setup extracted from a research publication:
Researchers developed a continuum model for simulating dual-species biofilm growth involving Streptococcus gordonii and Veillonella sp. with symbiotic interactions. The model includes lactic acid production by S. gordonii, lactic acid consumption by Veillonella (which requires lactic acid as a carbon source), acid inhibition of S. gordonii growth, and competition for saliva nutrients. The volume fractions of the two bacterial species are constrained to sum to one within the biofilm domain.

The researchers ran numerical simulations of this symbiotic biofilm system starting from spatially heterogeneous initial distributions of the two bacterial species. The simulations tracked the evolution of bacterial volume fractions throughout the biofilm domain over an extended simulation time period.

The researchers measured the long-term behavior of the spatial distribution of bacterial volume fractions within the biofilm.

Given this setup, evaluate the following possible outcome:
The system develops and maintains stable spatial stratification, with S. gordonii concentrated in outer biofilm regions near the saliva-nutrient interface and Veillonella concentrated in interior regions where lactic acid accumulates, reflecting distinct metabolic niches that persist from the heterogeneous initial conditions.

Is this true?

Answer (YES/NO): NO